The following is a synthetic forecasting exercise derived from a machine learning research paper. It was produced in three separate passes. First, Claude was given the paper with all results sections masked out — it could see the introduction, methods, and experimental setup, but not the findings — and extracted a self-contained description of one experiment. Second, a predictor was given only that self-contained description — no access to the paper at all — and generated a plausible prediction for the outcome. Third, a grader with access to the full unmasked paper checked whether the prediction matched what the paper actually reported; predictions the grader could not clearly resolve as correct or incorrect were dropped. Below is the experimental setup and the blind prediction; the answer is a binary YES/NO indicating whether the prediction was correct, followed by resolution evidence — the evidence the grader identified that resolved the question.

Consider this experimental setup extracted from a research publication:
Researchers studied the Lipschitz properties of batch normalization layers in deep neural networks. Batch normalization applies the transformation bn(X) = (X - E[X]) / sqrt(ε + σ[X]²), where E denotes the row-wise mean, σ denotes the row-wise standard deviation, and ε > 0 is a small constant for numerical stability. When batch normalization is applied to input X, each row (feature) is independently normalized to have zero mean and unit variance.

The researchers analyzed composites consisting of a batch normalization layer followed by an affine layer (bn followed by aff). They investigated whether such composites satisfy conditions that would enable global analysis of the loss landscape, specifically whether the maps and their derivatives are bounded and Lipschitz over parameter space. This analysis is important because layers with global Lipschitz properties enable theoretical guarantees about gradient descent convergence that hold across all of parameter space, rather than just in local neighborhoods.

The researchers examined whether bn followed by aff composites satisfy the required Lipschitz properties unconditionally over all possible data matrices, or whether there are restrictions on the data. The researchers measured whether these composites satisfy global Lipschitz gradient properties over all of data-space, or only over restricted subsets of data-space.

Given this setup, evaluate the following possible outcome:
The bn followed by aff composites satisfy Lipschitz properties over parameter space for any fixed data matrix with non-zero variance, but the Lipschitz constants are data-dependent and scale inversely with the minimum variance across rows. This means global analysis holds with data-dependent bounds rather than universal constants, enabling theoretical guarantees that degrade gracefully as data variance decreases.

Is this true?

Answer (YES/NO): NO